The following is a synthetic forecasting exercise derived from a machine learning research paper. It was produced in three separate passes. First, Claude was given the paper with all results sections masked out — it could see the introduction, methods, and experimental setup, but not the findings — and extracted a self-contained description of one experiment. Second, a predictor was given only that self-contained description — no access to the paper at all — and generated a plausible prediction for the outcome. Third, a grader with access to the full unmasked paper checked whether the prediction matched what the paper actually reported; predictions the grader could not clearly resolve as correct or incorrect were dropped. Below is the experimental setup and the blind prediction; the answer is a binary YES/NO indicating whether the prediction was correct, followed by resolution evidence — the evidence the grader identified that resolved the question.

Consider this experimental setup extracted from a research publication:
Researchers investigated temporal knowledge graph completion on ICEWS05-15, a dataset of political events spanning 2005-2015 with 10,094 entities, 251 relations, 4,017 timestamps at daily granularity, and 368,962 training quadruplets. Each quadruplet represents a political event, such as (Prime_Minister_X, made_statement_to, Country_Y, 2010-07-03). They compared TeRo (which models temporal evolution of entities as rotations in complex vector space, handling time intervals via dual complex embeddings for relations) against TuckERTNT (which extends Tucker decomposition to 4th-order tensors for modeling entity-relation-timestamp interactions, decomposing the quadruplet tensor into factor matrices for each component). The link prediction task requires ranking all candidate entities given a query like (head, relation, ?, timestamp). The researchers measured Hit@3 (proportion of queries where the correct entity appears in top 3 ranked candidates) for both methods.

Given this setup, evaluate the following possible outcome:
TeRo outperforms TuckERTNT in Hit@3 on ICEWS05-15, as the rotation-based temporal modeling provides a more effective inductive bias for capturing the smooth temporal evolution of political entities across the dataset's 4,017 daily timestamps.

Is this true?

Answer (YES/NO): NO